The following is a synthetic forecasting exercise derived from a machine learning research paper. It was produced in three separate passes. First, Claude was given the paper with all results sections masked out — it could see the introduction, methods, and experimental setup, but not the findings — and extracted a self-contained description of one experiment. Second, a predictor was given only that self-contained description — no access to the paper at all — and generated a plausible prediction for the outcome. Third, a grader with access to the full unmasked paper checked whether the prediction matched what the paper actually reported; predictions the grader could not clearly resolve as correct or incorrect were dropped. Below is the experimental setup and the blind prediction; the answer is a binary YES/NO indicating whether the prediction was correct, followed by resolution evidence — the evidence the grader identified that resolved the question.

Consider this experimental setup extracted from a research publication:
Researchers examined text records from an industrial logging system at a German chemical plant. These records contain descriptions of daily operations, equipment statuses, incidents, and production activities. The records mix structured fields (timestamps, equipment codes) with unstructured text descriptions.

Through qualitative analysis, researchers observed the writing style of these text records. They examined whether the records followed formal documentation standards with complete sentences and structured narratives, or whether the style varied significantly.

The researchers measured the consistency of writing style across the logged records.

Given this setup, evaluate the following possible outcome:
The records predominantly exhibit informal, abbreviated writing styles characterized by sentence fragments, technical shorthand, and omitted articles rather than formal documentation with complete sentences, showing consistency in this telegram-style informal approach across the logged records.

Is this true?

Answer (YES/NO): NO